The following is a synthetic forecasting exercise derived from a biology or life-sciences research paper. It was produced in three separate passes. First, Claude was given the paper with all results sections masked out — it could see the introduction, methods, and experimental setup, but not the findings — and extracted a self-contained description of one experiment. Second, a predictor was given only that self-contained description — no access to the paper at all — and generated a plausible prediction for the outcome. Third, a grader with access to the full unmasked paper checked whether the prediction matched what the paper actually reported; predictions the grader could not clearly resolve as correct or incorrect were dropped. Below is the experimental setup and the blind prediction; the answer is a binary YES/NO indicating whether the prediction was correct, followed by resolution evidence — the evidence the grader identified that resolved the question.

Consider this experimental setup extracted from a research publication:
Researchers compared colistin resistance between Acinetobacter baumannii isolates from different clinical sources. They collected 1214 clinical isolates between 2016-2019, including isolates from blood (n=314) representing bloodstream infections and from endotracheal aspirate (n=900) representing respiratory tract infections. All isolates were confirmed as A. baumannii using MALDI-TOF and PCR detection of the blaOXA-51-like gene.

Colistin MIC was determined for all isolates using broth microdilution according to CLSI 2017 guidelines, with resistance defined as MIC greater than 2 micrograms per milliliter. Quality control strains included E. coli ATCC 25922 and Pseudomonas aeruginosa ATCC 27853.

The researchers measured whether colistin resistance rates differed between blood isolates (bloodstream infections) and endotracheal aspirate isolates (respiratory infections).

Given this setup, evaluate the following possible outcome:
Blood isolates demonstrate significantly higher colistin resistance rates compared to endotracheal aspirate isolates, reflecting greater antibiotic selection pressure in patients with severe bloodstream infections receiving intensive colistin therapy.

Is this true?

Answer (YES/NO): NO